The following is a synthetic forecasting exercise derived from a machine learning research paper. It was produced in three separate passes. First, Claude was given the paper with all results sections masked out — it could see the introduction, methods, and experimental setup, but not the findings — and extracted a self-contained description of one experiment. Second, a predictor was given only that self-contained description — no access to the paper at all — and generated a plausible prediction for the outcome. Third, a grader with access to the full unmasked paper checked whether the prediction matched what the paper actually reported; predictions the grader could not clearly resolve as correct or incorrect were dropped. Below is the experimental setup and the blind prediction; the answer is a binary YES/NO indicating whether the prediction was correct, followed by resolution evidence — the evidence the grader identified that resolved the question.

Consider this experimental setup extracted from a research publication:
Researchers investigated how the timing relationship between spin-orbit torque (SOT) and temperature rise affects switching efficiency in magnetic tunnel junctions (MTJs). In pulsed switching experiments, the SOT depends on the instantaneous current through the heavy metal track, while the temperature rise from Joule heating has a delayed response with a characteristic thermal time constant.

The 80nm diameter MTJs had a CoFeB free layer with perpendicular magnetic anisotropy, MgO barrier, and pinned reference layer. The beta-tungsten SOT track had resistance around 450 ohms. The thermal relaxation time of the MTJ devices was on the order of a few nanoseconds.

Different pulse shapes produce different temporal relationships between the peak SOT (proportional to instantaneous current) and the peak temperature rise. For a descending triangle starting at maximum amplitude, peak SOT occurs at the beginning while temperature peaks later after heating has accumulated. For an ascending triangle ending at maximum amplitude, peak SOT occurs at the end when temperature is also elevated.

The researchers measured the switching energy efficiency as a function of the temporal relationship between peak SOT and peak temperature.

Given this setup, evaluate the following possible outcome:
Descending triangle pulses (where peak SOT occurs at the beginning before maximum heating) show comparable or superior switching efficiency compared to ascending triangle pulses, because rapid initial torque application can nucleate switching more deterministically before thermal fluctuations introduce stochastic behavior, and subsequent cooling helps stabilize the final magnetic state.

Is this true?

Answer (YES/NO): NO